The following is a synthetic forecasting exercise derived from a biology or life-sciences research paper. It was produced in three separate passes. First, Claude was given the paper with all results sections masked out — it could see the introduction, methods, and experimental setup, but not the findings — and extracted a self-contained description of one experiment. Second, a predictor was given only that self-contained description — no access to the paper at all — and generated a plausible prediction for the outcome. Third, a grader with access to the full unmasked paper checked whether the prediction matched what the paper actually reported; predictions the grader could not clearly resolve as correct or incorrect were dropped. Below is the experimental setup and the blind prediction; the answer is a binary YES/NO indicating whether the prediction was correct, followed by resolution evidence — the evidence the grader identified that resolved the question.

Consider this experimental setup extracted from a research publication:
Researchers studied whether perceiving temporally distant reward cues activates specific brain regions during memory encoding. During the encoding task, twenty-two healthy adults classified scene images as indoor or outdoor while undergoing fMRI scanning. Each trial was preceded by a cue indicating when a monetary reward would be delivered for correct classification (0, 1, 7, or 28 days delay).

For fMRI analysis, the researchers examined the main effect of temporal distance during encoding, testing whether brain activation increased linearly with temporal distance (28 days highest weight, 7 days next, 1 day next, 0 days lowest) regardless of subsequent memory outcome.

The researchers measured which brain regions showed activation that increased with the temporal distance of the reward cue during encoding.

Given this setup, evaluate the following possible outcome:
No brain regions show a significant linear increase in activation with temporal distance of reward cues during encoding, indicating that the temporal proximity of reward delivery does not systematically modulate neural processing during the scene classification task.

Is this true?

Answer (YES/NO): NO